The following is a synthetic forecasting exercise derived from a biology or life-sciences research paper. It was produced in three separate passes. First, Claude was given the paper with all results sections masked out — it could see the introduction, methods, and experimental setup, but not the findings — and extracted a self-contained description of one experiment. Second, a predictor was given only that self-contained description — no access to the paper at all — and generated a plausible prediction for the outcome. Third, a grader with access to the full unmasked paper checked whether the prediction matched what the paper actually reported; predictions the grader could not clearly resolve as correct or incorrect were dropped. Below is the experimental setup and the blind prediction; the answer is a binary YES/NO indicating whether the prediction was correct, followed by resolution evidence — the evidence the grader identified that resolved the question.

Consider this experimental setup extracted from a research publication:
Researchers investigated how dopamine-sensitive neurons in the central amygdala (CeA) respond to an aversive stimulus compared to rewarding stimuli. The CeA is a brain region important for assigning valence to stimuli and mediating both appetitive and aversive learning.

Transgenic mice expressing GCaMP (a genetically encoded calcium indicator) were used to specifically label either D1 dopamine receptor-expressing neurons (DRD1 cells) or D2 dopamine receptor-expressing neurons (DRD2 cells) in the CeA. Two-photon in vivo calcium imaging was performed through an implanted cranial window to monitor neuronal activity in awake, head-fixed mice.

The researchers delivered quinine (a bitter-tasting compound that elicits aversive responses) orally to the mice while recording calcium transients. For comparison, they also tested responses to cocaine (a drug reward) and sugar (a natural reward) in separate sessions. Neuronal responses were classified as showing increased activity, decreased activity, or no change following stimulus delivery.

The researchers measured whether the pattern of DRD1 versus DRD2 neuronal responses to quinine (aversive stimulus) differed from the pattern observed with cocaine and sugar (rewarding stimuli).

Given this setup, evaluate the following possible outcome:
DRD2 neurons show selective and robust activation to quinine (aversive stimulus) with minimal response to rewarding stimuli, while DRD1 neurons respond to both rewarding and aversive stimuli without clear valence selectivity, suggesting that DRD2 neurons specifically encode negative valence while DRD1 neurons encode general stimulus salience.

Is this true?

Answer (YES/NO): NO